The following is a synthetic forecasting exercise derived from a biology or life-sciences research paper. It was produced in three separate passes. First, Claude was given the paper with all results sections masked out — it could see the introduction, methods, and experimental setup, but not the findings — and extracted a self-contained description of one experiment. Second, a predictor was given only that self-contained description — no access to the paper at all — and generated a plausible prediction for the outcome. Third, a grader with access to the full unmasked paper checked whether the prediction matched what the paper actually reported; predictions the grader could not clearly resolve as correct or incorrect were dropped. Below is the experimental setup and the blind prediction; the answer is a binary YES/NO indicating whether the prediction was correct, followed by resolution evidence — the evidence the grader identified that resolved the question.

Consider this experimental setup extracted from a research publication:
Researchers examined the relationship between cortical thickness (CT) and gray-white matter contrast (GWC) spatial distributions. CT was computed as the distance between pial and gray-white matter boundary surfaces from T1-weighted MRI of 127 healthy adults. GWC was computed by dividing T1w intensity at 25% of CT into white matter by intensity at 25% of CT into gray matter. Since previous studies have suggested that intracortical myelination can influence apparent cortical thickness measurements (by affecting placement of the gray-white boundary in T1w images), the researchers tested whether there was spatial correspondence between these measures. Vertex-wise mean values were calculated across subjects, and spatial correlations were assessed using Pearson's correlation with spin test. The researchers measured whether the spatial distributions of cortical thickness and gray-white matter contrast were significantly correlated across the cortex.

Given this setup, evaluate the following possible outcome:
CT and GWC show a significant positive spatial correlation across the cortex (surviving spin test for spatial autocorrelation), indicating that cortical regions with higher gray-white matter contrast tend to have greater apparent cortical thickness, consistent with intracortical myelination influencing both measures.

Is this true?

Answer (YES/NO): NO